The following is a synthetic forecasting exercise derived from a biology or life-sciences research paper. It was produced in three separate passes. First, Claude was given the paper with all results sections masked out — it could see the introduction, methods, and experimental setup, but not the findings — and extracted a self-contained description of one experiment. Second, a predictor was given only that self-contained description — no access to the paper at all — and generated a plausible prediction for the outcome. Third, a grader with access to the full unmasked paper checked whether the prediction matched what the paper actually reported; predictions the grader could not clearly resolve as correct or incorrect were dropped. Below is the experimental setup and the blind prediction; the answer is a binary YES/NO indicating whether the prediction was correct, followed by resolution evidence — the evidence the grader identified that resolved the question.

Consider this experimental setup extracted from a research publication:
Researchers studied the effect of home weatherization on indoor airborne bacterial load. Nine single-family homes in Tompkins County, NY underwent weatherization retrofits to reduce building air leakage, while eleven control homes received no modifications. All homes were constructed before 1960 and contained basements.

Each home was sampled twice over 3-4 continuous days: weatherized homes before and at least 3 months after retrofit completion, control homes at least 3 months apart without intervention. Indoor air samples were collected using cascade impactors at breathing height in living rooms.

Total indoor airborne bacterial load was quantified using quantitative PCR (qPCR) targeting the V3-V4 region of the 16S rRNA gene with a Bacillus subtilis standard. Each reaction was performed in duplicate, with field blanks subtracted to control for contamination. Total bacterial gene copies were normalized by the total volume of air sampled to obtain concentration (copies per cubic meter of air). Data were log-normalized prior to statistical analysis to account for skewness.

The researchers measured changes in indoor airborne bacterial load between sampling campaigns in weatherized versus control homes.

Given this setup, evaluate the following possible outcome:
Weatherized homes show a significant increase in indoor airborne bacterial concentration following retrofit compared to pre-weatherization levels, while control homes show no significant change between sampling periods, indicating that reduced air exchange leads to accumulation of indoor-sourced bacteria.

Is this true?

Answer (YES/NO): NO